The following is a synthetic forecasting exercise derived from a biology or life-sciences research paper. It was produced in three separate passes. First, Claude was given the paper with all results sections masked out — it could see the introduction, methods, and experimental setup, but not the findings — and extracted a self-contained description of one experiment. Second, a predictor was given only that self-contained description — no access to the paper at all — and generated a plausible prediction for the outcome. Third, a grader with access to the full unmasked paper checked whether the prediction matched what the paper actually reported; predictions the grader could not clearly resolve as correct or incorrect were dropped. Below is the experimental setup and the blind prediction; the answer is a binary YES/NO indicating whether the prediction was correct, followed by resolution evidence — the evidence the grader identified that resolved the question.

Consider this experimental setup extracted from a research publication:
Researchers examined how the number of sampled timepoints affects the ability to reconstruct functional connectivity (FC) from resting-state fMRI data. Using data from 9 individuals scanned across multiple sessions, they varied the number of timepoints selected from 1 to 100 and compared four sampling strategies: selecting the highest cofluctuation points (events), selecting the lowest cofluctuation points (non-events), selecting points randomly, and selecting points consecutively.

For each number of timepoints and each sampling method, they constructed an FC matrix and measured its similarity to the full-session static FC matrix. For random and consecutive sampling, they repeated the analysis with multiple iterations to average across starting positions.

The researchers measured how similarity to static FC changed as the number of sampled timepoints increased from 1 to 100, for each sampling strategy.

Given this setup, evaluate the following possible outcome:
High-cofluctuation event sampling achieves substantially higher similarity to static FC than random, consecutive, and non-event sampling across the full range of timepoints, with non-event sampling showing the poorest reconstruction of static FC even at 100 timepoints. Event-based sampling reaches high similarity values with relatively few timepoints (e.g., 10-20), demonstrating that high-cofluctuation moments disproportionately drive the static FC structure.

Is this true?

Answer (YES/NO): NO